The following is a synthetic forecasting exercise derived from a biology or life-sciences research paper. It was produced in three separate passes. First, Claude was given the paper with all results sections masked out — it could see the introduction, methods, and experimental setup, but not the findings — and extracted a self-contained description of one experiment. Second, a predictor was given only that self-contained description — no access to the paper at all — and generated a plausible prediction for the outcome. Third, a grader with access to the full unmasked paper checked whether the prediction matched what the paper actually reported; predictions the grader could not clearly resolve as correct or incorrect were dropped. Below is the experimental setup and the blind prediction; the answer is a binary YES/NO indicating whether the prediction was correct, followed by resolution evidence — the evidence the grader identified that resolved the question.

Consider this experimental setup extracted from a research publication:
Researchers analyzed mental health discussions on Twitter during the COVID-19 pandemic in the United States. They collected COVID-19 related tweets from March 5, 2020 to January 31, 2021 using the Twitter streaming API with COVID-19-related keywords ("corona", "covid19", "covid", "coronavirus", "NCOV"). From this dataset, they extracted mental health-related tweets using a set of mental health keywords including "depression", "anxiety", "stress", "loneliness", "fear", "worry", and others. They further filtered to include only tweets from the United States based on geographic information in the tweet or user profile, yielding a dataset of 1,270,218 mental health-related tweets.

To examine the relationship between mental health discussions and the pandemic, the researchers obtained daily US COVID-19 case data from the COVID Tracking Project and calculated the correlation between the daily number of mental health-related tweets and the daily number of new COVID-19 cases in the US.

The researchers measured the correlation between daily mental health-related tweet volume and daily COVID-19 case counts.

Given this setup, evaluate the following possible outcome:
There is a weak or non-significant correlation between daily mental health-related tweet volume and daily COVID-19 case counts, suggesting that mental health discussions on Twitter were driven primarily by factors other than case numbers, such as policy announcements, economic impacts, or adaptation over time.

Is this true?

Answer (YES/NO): YES